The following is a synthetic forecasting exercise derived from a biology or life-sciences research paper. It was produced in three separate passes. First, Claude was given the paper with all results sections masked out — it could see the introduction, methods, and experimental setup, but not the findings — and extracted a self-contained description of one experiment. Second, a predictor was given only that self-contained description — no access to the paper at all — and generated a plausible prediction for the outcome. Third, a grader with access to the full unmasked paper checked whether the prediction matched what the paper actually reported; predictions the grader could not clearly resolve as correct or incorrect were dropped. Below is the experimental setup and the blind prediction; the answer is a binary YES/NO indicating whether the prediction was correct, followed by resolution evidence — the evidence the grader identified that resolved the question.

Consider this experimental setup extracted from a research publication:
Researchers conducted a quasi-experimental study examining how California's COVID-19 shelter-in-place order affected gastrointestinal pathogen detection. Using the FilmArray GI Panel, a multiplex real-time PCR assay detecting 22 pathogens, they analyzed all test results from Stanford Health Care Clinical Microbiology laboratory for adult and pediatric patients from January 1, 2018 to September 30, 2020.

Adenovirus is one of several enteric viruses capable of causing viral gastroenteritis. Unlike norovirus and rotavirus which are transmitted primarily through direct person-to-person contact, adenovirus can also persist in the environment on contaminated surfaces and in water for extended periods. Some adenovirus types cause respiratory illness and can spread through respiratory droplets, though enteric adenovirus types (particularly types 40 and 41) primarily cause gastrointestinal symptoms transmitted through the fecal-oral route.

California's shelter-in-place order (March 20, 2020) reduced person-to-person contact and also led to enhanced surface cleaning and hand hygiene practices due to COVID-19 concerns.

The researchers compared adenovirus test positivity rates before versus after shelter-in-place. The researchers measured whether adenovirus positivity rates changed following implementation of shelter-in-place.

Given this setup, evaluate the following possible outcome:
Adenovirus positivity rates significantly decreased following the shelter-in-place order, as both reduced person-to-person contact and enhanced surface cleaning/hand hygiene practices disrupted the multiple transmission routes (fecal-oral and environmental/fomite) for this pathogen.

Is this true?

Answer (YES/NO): YES